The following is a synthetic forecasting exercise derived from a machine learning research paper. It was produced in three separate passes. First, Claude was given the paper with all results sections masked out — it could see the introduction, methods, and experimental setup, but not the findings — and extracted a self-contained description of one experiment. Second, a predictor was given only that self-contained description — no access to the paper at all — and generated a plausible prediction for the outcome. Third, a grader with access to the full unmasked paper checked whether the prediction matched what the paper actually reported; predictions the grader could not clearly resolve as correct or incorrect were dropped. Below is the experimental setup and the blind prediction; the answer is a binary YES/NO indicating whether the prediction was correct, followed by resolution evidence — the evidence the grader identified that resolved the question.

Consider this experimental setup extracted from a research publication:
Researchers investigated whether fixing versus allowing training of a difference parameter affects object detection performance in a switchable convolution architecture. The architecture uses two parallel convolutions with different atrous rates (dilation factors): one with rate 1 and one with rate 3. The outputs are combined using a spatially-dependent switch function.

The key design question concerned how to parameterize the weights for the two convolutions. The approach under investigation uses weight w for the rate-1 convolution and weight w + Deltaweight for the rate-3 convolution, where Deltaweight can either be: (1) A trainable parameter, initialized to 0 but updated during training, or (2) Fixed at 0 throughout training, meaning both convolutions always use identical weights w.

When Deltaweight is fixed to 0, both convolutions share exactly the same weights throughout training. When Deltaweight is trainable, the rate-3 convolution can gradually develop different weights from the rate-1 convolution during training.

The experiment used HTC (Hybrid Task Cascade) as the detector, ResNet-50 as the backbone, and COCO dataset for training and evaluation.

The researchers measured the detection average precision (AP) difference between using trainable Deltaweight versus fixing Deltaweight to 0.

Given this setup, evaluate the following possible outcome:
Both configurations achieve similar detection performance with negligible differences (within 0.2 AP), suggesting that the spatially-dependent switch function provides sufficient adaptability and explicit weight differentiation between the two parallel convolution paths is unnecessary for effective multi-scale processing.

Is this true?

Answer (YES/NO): YES